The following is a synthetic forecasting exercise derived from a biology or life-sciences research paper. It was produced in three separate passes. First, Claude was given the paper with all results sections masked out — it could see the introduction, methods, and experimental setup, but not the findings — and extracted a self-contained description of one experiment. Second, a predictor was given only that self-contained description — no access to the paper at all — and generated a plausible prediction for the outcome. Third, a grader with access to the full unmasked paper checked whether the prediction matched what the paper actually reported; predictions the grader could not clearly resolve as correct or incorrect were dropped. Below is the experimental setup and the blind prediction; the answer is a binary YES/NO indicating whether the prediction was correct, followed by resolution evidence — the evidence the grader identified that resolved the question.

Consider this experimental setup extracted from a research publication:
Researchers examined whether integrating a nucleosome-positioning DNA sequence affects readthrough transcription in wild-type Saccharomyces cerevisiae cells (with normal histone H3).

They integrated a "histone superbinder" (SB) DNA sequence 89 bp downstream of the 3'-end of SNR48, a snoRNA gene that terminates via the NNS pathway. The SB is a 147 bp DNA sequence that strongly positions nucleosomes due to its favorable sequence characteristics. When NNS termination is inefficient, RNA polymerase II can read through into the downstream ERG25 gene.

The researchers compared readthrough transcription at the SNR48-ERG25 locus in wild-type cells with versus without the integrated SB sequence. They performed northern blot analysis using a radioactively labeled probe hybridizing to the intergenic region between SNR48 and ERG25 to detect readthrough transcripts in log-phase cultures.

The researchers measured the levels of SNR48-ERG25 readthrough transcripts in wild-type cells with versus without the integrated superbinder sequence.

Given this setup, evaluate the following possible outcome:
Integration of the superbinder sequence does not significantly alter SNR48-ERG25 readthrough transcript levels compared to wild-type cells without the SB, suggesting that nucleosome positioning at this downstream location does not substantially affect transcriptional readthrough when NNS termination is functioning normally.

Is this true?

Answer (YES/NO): NO